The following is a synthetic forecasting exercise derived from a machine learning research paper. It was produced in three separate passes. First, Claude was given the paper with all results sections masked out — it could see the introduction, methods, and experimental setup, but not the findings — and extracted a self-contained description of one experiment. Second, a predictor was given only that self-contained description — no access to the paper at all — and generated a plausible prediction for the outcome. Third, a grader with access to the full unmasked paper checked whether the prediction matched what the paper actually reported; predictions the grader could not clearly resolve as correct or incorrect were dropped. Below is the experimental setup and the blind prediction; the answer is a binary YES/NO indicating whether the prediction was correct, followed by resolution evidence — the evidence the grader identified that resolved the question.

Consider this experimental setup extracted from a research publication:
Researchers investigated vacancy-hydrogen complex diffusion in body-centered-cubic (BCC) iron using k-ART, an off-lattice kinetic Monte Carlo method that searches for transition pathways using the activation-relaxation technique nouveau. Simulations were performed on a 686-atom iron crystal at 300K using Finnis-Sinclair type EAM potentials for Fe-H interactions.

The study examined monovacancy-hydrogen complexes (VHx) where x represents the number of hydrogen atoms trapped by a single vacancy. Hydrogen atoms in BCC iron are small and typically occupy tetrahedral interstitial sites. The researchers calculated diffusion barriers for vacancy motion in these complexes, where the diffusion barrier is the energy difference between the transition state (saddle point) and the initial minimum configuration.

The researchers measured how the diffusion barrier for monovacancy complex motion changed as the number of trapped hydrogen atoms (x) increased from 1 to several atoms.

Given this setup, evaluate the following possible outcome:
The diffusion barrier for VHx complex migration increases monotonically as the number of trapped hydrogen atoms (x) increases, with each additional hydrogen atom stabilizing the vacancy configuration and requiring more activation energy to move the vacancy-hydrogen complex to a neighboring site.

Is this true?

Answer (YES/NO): NO